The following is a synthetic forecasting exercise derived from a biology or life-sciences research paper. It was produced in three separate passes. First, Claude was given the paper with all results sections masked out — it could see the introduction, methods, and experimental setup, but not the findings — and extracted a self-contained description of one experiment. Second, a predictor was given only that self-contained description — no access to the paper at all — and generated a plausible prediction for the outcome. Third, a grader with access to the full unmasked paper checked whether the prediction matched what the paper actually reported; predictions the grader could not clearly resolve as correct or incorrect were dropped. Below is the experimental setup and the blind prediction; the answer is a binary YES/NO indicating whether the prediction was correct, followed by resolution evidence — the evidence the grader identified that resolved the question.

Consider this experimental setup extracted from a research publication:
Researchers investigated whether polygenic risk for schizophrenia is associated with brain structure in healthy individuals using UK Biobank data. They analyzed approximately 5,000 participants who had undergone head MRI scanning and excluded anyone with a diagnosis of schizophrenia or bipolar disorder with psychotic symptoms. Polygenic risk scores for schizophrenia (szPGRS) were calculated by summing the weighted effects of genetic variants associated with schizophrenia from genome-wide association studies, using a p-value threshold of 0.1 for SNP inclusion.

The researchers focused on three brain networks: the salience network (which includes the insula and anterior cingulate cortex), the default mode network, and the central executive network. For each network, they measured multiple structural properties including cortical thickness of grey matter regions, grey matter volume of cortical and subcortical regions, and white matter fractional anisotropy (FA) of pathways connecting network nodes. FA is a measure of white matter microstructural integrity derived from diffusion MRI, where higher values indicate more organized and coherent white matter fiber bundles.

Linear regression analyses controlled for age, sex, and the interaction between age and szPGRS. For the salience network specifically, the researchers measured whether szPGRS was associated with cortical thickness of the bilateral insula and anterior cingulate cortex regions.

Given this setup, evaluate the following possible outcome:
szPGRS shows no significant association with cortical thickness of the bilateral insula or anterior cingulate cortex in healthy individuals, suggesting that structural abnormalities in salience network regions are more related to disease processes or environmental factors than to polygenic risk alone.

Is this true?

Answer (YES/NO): NO